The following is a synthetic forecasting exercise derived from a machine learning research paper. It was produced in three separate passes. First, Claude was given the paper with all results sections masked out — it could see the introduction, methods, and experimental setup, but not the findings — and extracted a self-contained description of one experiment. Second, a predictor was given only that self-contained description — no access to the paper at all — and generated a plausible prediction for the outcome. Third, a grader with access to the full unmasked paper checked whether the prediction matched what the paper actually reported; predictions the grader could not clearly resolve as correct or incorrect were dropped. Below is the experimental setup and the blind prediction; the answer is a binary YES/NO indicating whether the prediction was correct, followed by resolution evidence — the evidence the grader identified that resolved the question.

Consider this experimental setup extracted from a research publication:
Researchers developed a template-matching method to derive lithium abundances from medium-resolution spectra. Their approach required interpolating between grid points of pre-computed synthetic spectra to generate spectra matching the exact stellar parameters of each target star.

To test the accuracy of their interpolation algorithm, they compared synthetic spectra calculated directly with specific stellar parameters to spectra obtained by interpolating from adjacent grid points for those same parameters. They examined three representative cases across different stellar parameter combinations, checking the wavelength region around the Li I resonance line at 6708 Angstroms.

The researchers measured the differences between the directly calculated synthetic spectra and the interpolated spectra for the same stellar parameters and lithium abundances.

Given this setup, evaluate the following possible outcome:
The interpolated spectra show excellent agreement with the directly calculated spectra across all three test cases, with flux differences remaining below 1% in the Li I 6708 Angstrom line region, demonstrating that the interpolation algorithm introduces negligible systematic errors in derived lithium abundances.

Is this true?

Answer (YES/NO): YES